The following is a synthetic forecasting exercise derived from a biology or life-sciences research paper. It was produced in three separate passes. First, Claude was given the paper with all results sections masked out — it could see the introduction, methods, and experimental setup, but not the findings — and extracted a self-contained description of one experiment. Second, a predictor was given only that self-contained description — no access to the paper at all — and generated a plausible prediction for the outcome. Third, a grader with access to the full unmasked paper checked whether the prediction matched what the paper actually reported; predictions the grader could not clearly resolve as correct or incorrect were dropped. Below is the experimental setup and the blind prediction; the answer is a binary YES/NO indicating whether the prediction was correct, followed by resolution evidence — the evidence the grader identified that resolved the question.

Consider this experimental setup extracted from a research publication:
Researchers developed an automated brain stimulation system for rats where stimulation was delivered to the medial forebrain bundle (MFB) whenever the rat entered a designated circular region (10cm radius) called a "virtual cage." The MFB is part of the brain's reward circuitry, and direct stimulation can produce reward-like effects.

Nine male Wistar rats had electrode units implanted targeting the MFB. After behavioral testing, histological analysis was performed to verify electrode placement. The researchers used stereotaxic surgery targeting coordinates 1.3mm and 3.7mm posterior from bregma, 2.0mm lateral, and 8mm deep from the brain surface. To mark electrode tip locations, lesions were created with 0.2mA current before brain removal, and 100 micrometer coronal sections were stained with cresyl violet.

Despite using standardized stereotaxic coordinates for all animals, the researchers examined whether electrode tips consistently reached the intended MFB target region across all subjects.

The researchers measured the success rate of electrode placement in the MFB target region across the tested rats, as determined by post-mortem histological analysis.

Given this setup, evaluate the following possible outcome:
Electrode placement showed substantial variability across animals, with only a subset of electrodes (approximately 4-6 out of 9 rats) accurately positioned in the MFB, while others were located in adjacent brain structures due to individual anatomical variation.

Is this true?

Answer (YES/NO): NO